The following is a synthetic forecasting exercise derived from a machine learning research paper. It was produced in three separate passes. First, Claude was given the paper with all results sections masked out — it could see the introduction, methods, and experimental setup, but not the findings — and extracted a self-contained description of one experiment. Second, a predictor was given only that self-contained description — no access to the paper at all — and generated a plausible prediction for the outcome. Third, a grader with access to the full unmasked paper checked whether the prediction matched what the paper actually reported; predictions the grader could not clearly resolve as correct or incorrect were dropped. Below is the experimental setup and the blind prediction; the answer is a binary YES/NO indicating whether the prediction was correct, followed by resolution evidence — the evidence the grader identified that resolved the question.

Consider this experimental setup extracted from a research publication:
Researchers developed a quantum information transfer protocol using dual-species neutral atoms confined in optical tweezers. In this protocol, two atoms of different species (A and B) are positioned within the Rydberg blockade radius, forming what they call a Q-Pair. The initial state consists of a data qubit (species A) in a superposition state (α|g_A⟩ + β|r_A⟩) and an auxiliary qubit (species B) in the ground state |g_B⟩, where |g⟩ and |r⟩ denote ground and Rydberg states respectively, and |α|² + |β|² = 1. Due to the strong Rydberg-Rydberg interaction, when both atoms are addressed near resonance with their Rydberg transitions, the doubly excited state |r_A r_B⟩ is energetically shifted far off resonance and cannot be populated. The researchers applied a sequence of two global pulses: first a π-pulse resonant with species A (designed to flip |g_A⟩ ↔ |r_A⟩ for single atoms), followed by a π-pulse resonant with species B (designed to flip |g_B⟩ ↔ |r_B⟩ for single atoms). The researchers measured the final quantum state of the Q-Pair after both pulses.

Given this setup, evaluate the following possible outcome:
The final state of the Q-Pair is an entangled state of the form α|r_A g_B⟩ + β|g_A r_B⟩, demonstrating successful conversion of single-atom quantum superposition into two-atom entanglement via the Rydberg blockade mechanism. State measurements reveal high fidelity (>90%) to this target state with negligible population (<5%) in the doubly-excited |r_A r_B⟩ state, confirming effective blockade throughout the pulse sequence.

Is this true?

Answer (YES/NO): NO